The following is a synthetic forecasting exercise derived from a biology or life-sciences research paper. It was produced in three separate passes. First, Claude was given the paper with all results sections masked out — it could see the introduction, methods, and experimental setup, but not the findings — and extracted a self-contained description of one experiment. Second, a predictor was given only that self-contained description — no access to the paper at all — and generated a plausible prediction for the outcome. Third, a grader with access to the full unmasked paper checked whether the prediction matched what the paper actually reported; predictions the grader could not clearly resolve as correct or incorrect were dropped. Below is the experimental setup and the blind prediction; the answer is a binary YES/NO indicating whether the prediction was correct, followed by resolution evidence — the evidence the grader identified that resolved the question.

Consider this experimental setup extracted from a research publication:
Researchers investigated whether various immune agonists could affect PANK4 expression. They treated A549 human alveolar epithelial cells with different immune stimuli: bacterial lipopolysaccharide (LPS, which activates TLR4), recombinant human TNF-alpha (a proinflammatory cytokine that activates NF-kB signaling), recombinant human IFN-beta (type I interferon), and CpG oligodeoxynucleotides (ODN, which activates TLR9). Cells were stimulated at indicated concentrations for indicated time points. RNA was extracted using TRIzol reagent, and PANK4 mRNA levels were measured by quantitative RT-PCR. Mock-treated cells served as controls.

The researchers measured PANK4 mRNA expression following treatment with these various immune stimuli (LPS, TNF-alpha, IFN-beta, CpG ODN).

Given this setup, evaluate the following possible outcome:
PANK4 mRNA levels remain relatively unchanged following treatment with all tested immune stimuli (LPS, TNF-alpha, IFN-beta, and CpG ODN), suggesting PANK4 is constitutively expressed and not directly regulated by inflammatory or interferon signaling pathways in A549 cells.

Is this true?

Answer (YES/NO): YES